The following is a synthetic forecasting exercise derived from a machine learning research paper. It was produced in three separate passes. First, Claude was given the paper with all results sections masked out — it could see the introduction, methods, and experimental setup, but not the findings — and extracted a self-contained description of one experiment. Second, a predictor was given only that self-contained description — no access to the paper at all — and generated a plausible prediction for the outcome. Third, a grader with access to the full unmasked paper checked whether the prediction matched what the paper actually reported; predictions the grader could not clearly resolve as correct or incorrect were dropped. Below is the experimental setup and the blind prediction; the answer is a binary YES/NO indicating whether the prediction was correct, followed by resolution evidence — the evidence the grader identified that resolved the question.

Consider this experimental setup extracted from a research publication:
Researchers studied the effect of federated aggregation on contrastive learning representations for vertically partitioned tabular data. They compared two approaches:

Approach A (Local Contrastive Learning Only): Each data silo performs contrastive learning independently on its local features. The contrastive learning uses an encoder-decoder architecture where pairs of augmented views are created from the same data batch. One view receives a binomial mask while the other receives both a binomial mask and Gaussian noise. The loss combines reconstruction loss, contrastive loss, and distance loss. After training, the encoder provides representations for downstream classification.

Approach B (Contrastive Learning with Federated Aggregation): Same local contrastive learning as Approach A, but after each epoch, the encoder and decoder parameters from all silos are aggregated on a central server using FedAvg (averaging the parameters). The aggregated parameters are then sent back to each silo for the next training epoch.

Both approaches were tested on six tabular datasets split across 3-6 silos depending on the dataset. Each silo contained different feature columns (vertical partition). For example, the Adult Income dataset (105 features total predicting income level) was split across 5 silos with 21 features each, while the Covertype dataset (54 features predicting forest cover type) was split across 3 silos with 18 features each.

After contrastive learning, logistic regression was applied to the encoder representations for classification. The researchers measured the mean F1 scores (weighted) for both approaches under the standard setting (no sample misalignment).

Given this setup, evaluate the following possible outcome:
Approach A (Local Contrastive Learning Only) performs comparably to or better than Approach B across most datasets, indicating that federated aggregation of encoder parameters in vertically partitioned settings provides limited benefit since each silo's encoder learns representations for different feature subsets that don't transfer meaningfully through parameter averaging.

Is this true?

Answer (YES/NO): NO